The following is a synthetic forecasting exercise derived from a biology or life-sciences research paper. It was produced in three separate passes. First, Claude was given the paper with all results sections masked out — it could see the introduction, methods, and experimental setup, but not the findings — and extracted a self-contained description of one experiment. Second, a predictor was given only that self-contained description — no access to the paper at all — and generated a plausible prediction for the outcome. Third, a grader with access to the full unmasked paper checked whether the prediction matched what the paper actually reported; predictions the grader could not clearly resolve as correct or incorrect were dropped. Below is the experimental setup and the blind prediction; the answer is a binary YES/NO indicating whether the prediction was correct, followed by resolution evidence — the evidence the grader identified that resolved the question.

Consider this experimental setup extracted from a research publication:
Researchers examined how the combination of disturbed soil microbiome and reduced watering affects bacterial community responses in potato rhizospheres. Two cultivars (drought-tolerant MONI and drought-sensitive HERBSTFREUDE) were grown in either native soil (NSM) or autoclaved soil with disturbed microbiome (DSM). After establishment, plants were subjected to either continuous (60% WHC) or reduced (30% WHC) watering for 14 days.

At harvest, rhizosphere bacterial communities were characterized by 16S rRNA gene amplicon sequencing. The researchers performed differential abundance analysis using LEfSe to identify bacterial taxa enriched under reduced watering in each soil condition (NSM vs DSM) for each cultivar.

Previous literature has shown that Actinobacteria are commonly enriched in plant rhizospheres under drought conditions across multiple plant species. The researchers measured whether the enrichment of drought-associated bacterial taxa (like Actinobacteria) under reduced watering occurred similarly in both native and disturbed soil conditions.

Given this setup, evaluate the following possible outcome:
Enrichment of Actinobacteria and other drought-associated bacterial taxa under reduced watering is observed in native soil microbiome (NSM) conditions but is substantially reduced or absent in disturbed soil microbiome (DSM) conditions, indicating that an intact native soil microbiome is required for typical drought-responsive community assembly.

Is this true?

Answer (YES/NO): YES